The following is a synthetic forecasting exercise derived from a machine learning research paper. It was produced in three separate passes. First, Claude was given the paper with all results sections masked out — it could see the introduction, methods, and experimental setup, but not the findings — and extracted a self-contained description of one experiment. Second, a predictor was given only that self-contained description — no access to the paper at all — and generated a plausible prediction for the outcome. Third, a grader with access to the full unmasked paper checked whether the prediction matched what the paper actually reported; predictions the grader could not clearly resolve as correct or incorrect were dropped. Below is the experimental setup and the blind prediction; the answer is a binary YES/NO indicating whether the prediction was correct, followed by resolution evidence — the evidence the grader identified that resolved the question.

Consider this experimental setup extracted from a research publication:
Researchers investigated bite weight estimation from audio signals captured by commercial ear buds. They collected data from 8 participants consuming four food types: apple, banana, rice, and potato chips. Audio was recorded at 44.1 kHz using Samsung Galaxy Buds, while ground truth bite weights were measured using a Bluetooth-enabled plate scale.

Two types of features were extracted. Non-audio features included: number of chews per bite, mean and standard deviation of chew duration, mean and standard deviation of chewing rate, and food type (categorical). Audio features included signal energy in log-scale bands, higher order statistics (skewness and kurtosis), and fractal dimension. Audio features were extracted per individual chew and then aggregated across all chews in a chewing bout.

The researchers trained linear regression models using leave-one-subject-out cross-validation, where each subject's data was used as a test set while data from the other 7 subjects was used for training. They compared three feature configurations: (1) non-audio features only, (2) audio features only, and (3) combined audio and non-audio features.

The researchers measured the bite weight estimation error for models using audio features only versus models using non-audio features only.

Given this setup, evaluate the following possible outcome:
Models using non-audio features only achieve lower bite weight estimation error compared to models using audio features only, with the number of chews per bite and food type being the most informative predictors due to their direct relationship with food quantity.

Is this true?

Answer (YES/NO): NO